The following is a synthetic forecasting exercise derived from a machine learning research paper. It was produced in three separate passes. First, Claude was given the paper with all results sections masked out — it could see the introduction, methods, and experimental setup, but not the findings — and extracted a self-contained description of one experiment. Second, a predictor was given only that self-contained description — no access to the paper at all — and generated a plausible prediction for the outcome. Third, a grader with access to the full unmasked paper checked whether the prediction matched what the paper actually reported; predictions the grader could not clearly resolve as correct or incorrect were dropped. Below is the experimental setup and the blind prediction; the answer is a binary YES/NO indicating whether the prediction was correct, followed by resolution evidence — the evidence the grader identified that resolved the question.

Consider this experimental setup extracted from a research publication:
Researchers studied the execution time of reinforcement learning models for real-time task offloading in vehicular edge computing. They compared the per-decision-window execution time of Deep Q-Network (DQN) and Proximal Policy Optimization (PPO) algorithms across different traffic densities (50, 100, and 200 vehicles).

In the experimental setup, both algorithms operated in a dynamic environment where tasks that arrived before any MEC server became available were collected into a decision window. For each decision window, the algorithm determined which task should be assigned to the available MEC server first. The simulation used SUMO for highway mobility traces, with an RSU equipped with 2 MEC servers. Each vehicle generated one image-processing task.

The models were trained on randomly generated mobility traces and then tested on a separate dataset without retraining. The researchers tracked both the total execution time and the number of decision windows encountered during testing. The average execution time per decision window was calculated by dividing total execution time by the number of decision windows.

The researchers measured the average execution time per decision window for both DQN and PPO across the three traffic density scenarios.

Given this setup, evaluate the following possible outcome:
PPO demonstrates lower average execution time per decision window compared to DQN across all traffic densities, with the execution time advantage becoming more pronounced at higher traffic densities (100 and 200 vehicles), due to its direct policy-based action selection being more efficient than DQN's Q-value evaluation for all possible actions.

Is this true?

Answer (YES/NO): NO